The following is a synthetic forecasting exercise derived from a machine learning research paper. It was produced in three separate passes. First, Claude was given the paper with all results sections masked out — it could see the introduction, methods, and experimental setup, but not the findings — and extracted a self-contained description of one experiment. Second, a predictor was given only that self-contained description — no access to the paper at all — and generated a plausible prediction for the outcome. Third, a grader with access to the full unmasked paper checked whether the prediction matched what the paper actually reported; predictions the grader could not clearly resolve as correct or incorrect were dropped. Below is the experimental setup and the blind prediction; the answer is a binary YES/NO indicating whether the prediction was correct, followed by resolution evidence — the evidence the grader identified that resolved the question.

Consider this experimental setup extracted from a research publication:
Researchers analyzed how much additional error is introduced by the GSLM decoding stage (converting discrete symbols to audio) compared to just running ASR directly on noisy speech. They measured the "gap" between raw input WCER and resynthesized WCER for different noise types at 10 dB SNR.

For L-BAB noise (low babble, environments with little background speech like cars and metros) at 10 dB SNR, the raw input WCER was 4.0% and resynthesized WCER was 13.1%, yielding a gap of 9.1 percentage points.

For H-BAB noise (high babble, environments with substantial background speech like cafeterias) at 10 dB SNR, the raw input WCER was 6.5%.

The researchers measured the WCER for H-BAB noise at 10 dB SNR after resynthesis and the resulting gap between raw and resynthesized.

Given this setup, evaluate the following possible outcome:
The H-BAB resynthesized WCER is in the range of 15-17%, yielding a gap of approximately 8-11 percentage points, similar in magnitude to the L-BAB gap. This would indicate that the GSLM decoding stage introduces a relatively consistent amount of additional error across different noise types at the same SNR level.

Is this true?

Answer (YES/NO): NO